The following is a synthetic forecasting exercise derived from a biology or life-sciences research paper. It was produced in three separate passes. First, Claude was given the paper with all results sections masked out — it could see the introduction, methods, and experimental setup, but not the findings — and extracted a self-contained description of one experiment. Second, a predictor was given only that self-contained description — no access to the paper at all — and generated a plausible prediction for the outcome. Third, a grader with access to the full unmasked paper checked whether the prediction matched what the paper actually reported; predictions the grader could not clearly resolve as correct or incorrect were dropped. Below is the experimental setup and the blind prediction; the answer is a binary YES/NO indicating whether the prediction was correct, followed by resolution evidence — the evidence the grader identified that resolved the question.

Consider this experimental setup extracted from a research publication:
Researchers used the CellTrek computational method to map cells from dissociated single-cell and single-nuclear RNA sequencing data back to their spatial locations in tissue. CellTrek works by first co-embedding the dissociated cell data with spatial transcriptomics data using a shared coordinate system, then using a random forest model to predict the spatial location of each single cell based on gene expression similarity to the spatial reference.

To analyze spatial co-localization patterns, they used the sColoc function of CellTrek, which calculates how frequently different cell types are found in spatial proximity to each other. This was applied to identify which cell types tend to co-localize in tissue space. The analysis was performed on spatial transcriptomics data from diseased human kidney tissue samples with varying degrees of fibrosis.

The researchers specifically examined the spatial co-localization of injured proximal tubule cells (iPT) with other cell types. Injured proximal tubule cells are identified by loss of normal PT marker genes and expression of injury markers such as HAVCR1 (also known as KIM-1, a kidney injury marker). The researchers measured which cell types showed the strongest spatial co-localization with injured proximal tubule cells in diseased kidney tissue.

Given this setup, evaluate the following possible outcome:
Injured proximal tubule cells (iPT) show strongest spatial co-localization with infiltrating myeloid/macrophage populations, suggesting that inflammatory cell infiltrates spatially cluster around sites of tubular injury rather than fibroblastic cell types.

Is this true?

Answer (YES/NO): NO